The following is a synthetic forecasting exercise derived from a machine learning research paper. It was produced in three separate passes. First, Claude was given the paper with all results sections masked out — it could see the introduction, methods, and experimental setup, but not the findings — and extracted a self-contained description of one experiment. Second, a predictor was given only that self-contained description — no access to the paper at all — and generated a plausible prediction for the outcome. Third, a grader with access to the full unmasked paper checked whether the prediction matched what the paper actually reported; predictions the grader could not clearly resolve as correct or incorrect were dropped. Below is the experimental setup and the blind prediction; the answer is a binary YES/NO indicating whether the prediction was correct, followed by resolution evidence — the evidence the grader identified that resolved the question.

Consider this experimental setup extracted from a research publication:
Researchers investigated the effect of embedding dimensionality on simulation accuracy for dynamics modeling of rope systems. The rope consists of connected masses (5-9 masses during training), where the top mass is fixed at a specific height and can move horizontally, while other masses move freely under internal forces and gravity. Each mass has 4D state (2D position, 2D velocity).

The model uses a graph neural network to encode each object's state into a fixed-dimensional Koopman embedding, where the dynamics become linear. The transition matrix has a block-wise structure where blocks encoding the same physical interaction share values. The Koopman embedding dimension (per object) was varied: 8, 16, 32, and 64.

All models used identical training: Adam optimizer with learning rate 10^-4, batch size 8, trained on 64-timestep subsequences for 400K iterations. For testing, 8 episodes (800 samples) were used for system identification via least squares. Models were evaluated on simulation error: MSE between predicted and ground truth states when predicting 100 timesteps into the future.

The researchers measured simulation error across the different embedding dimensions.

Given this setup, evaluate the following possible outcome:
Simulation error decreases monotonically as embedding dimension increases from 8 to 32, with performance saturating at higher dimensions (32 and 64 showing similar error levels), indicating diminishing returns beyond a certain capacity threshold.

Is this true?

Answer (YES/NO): NO